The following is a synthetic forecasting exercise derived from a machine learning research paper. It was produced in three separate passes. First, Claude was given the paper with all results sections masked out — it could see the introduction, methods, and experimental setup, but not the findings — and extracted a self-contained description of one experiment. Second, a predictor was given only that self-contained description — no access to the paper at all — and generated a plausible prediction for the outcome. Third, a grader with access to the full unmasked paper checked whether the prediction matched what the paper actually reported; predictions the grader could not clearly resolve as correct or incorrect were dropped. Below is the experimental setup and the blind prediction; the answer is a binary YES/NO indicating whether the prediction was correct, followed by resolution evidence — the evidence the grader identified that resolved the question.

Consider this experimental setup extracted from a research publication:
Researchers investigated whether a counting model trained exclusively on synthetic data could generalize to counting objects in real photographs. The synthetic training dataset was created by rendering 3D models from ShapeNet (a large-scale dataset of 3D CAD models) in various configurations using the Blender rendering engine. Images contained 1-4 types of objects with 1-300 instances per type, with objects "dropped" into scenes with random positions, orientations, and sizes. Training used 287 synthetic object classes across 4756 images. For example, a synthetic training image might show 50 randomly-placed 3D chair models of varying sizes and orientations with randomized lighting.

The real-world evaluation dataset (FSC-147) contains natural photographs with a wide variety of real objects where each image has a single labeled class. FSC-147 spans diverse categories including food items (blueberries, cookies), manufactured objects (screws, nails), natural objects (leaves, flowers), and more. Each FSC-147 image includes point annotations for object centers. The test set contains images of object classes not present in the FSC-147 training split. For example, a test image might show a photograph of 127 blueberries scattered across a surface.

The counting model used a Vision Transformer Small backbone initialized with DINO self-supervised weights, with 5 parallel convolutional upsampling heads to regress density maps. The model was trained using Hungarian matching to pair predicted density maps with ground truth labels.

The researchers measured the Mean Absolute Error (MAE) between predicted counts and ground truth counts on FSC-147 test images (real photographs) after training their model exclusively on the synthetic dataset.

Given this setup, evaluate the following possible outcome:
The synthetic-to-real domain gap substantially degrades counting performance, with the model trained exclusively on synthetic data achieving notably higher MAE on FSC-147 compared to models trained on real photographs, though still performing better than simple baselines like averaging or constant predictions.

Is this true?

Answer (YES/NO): NO